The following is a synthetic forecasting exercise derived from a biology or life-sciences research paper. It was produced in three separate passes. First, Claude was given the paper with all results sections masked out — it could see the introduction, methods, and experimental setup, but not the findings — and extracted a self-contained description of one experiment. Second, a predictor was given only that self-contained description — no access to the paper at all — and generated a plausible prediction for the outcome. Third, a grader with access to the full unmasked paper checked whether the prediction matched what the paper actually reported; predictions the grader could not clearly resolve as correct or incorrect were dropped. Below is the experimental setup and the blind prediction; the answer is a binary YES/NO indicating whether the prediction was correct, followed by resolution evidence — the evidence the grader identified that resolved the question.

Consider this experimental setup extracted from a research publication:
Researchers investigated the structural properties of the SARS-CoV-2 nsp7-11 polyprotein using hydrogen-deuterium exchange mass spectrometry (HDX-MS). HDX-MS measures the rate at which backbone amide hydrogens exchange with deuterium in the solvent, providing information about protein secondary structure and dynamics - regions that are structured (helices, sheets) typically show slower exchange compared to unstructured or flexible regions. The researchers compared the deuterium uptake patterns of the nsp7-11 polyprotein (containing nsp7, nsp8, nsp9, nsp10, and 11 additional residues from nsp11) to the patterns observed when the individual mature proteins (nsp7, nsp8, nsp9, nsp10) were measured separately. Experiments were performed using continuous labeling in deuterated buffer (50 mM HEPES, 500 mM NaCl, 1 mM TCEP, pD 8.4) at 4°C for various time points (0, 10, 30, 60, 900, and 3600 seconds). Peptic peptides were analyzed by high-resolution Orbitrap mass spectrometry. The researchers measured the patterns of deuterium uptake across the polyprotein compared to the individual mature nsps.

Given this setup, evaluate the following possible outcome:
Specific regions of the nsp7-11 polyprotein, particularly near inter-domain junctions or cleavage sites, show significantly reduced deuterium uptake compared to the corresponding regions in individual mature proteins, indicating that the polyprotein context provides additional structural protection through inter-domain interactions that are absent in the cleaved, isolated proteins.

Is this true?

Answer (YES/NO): NO